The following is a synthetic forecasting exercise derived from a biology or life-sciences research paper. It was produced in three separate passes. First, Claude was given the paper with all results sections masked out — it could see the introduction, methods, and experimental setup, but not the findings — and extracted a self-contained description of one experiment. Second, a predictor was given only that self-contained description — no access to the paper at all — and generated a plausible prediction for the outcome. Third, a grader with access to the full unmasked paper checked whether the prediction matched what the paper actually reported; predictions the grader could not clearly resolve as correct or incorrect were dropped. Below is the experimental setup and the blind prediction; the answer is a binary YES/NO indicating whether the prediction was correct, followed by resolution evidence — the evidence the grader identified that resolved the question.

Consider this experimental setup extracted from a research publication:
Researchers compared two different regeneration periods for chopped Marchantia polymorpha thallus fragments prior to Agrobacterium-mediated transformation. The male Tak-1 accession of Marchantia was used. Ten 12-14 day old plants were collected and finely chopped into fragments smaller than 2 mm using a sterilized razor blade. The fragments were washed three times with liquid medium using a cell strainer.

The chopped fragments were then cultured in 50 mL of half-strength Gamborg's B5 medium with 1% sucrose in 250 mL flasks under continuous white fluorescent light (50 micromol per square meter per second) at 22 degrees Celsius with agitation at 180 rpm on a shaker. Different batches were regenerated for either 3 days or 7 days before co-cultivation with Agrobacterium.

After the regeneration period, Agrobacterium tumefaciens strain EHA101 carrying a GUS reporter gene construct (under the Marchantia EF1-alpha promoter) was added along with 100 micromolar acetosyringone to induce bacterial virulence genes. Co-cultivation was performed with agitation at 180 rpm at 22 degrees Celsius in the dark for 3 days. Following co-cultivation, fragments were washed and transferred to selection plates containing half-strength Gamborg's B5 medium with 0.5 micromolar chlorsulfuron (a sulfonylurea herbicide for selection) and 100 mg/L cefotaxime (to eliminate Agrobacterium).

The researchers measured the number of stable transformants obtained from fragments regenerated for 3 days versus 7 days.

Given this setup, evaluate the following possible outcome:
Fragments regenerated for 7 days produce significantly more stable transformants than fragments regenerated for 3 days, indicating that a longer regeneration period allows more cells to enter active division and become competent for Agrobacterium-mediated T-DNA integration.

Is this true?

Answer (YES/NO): NO